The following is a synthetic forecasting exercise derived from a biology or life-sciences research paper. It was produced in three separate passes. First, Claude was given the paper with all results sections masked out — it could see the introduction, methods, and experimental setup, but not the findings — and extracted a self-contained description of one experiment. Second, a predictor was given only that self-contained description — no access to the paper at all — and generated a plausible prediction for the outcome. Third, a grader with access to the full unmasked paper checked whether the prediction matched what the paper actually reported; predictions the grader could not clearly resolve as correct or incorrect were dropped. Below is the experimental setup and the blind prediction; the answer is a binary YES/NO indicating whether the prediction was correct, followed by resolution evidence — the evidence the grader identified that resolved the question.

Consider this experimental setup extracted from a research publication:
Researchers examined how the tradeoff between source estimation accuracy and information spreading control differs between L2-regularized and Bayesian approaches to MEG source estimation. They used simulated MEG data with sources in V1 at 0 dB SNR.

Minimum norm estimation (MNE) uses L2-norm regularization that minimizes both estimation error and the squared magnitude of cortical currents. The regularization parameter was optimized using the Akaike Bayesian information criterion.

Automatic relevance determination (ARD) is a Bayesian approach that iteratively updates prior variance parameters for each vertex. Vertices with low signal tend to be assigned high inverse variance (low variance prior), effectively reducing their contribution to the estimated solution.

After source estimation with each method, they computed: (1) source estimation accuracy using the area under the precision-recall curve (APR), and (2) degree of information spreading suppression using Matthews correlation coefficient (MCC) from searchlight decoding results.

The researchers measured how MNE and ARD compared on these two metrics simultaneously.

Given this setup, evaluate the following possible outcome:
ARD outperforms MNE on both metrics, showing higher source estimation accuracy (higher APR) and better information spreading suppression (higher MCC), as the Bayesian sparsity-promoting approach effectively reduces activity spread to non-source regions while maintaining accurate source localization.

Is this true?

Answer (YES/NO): NO